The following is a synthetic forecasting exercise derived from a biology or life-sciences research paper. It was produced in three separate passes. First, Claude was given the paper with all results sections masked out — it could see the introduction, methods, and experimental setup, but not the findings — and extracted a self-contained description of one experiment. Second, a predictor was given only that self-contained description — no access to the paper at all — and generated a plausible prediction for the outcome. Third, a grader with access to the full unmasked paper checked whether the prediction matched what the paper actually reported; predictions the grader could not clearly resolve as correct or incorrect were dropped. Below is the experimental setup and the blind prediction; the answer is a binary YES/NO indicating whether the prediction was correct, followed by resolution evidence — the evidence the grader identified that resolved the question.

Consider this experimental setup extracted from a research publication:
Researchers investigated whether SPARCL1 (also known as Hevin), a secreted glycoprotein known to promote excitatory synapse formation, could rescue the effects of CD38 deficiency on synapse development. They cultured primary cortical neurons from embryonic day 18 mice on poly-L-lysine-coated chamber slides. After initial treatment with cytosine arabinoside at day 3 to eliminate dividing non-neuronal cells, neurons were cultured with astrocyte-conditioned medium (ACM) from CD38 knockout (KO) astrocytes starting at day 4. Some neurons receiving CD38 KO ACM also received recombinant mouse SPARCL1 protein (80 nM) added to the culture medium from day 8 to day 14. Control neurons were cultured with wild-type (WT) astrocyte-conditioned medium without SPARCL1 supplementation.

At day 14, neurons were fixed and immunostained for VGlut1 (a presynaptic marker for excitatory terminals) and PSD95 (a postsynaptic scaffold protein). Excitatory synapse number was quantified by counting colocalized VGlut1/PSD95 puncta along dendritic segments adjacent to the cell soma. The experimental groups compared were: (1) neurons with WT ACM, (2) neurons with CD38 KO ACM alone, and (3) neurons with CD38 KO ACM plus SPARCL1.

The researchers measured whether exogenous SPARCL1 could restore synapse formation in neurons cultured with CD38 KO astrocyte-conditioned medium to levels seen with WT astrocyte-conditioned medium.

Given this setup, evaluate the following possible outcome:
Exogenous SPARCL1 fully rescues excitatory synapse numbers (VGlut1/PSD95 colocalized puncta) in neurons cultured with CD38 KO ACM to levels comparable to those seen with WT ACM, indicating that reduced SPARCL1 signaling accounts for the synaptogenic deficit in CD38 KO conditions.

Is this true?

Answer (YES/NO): NO